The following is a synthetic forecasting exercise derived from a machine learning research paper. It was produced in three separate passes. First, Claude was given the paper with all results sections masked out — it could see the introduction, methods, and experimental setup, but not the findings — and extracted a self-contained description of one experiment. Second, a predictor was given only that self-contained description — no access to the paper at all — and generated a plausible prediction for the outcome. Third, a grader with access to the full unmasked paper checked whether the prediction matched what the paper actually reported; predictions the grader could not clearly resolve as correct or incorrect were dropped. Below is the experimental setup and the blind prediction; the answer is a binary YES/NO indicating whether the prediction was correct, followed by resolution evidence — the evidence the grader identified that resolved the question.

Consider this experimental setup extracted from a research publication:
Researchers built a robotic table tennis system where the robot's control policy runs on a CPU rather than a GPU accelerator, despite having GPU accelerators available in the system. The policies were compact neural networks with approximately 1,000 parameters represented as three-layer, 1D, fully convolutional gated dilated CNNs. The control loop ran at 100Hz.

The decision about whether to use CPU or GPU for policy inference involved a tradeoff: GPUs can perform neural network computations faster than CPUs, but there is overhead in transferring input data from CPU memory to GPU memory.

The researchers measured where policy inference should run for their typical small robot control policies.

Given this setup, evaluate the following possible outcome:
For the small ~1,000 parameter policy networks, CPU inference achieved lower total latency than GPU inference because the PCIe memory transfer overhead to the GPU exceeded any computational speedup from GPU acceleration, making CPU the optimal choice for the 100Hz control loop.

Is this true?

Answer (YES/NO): YES